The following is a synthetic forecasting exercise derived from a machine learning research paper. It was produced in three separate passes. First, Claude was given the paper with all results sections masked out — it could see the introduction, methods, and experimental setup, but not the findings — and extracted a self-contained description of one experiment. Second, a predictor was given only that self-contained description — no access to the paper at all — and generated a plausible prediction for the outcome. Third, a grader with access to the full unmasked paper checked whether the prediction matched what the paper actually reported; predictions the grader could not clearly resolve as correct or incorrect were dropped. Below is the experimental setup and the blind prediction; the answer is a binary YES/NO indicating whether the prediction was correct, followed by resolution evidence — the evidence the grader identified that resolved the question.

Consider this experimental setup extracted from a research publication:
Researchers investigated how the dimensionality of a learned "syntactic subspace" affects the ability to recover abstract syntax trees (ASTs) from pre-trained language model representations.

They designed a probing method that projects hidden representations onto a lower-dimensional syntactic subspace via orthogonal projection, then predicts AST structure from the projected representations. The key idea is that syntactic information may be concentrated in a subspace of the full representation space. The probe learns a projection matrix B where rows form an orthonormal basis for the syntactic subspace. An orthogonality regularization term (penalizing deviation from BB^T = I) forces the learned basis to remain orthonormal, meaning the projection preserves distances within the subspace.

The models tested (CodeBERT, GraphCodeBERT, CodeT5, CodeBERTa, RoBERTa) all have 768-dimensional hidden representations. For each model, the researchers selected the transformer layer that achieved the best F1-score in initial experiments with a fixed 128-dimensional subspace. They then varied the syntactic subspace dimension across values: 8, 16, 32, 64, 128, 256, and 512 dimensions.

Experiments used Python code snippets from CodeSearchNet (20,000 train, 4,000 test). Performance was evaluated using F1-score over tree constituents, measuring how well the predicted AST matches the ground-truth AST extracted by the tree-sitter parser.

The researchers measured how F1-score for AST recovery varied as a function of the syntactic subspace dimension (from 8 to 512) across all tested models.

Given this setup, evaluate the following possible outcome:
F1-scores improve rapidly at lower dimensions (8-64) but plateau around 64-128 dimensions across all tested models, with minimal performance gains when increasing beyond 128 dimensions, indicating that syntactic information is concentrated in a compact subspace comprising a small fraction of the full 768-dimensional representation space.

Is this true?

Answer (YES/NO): NO